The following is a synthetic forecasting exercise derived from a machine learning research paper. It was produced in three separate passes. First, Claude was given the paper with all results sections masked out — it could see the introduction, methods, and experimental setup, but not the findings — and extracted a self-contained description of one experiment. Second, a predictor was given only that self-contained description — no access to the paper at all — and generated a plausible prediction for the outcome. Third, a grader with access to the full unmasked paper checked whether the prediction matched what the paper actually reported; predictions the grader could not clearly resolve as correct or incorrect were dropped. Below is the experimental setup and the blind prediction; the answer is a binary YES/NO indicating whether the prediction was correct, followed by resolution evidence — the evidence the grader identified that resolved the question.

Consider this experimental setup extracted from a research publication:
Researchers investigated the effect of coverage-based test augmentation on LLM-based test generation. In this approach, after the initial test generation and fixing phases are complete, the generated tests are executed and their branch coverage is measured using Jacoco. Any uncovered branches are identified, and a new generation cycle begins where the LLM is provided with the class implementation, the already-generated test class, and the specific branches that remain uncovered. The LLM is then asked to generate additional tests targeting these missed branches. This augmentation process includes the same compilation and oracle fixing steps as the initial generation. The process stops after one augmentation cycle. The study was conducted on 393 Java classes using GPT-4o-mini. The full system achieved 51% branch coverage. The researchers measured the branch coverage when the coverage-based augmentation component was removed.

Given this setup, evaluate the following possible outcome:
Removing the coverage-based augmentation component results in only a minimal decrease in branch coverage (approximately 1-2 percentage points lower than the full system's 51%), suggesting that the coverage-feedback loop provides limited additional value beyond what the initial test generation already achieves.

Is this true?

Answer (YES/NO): NO